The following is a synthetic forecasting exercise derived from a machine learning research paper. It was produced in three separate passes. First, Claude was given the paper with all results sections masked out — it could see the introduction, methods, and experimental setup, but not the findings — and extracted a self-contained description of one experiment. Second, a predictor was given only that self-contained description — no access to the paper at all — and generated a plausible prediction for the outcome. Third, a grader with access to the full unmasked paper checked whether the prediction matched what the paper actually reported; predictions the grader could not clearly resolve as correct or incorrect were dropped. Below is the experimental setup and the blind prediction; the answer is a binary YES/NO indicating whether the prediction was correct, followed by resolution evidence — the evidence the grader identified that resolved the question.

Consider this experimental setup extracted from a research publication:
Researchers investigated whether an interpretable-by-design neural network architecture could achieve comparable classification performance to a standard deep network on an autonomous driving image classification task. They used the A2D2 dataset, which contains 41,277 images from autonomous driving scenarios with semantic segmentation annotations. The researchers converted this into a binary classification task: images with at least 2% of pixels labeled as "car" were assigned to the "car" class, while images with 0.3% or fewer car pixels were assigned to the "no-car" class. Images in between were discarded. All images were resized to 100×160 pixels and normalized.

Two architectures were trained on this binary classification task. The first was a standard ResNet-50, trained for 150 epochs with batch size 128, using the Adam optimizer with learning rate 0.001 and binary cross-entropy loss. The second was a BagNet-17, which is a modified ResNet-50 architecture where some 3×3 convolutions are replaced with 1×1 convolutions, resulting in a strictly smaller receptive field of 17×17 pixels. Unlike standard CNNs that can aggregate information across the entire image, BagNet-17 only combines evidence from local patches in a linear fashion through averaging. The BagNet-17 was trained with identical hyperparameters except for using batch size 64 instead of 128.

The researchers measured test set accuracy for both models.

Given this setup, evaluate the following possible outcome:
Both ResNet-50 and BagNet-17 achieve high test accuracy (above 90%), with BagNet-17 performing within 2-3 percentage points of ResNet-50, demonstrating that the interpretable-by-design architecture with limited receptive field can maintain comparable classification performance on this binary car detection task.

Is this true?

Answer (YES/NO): YES